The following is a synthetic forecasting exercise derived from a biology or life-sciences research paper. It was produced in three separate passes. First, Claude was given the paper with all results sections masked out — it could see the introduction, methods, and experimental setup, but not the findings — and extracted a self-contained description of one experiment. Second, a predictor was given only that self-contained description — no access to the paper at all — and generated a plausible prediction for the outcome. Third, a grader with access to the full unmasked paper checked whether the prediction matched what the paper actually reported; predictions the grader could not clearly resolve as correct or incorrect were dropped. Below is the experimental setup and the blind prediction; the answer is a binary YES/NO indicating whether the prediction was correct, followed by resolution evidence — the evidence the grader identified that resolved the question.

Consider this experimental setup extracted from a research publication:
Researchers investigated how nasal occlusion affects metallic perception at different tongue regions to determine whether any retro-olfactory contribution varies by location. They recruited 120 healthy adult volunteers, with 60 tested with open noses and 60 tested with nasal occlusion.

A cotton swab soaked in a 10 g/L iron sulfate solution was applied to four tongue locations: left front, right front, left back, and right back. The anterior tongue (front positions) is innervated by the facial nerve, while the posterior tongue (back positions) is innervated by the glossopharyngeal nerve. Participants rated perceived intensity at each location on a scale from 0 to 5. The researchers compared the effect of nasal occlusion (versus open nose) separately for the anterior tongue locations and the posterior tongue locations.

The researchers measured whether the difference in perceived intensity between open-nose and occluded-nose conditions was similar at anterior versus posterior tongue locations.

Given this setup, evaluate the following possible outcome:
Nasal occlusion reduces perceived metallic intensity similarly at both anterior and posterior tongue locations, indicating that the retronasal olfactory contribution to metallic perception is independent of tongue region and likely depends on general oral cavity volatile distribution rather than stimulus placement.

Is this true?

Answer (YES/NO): NO